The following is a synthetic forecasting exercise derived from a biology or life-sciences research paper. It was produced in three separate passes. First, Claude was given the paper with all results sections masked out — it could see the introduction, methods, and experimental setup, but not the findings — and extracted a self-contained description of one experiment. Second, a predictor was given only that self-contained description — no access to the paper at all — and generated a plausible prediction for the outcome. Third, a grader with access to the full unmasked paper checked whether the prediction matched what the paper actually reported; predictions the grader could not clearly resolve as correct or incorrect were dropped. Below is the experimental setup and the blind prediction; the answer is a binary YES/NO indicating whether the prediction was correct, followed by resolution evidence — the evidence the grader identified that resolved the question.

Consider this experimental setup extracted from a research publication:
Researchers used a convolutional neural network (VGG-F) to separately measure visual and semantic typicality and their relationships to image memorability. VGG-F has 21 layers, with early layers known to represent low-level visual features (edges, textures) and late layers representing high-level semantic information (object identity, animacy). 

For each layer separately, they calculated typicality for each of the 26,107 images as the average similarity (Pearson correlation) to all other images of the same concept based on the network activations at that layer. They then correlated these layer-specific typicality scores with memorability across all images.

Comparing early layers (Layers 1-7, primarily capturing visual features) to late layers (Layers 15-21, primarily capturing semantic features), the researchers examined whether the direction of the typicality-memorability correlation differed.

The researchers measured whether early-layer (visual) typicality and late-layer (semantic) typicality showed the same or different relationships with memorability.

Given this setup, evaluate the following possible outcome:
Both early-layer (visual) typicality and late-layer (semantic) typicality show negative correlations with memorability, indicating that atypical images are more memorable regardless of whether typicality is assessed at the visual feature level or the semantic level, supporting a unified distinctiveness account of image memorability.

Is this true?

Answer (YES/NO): NO